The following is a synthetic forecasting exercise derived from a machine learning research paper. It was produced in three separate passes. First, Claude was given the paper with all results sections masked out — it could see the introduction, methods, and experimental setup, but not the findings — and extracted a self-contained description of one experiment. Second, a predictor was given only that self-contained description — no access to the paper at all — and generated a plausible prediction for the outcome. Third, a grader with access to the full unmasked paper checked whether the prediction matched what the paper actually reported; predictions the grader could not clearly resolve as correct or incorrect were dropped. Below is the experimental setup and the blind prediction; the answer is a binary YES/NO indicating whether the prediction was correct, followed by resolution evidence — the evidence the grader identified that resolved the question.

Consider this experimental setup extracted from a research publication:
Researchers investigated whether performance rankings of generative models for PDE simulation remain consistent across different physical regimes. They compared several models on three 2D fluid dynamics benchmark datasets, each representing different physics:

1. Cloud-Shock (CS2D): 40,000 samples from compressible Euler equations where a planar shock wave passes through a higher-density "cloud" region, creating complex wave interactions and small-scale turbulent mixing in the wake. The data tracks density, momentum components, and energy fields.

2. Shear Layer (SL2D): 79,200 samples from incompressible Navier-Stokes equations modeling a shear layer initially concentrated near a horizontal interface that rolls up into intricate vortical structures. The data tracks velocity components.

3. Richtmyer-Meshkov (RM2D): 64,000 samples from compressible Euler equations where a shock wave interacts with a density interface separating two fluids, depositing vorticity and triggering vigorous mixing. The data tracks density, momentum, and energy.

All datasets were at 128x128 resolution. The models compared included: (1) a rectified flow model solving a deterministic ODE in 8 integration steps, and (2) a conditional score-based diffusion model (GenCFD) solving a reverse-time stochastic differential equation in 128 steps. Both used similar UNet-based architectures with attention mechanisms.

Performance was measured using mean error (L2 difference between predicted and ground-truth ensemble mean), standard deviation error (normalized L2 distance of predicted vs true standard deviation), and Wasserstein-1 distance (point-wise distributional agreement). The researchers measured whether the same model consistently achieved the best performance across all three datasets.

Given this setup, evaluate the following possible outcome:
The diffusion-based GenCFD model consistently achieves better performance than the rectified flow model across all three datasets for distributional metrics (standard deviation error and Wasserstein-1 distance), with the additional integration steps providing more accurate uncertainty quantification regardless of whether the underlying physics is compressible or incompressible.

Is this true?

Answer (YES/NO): NO